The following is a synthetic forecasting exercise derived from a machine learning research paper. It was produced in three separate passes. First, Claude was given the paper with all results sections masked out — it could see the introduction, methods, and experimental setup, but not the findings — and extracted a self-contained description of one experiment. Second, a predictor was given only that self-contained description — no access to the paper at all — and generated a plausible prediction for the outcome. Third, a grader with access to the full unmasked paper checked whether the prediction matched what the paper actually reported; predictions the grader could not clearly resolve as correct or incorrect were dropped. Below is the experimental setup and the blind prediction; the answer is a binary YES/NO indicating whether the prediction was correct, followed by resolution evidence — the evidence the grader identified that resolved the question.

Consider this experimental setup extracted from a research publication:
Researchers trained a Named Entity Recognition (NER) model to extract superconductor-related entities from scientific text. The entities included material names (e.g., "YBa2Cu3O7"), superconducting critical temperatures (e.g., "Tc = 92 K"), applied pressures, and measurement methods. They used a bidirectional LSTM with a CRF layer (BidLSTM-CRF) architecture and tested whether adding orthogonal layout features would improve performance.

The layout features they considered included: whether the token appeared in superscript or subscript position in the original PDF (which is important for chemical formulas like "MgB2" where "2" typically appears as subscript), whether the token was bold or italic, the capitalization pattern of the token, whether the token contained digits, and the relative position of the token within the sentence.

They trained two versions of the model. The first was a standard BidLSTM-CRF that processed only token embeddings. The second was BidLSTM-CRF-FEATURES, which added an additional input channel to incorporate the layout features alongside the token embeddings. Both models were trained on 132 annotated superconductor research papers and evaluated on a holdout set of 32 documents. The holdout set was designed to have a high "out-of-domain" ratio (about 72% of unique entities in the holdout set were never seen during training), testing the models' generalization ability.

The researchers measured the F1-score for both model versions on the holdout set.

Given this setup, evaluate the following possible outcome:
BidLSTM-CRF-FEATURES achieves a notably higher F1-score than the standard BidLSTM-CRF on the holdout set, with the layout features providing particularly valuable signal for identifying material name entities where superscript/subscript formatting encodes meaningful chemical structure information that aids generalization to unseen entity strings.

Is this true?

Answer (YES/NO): NO